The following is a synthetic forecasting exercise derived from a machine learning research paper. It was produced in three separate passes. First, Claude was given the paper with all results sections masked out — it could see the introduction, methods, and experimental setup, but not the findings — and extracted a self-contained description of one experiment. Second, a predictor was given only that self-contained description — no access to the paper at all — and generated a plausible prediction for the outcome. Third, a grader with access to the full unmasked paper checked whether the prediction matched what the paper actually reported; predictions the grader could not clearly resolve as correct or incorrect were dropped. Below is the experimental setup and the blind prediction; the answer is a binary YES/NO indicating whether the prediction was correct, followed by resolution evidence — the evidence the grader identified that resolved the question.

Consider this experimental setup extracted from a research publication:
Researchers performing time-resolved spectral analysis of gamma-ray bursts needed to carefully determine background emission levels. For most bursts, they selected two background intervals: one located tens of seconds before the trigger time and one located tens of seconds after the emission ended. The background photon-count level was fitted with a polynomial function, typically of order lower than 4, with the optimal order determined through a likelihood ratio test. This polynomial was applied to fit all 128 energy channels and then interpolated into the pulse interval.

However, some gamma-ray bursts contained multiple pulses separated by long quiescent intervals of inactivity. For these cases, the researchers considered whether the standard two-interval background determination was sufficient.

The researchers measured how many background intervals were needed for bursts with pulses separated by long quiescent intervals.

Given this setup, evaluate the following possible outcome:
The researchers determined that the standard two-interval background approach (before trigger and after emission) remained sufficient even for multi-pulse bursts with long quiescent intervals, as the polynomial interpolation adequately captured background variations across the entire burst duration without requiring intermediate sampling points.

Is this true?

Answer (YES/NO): NO